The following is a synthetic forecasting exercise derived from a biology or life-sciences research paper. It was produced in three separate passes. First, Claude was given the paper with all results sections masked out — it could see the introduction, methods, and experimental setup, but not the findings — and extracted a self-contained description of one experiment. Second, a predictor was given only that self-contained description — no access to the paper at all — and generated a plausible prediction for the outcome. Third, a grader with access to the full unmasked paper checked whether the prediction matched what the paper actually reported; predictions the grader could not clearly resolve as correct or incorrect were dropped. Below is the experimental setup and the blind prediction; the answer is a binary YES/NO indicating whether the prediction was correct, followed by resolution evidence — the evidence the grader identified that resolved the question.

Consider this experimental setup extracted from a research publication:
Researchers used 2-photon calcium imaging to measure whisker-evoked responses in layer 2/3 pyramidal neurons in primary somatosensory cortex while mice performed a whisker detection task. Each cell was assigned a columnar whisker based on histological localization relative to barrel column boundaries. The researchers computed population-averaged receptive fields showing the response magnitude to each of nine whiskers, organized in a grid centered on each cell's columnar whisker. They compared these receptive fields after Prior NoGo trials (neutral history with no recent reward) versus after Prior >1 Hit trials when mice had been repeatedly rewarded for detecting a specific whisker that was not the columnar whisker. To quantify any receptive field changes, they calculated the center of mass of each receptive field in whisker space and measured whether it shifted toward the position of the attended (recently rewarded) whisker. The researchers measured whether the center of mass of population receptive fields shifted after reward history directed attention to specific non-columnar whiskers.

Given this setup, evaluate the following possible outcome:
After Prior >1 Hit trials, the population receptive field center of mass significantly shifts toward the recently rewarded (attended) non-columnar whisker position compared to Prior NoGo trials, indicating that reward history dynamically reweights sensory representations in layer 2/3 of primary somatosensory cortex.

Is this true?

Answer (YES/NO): YES